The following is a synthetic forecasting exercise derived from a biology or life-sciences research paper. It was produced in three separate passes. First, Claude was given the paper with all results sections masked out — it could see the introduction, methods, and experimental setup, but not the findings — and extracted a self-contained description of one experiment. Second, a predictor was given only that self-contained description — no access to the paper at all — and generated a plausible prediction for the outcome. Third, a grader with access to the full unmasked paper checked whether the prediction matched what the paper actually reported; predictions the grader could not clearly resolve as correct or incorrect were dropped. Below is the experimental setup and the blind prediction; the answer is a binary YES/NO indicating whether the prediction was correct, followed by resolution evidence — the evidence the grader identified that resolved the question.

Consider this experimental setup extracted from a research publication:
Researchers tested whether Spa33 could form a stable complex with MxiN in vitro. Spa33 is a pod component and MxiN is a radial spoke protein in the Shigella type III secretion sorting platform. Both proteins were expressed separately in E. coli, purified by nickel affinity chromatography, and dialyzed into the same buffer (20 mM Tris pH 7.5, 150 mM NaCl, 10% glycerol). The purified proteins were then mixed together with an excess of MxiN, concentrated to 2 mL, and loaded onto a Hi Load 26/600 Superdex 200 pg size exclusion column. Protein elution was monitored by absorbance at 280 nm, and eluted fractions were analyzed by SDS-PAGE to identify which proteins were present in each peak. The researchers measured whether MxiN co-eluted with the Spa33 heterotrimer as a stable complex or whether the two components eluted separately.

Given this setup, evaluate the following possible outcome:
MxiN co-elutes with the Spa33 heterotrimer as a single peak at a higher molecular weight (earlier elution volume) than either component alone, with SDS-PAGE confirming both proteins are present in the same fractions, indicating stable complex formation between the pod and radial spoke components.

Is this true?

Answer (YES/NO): NO